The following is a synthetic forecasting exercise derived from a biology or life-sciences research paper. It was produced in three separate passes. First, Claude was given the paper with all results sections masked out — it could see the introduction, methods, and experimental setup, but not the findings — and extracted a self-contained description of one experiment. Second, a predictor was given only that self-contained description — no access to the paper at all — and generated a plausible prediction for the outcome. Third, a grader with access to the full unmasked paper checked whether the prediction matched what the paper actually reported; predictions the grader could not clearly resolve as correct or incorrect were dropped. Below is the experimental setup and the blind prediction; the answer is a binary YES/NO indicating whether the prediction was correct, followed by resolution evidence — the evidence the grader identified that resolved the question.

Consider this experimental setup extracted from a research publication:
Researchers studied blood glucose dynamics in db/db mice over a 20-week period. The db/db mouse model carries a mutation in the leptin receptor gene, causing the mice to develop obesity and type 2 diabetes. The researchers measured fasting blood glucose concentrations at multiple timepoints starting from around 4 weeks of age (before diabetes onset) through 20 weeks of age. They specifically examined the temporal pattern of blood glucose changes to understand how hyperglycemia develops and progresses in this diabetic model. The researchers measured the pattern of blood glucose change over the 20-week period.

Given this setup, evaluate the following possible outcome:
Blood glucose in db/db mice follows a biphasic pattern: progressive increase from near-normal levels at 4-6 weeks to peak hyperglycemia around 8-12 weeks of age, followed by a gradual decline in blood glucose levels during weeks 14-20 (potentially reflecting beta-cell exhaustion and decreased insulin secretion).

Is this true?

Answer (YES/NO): NO